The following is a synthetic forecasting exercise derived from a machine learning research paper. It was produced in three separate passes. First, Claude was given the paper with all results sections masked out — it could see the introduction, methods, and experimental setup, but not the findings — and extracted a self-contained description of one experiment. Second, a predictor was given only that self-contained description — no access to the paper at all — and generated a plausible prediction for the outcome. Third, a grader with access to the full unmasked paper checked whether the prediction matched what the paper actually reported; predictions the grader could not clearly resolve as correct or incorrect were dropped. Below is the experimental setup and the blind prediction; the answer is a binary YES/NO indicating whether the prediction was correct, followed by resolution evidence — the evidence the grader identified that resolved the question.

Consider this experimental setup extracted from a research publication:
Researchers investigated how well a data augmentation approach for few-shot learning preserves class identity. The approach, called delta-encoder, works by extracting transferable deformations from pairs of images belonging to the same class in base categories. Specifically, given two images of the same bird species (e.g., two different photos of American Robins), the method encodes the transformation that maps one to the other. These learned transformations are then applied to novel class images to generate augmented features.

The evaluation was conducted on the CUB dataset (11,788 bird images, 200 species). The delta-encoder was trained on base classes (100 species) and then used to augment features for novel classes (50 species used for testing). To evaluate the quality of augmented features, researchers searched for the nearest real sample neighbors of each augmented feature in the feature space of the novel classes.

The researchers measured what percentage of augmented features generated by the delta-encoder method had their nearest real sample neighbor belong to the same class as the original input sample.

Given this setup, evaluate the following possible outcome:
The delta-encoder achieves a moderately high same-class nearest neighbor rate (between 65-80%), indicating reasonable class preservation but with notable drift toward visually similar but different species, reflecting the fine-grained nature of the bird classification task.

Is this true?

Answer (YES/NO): NO